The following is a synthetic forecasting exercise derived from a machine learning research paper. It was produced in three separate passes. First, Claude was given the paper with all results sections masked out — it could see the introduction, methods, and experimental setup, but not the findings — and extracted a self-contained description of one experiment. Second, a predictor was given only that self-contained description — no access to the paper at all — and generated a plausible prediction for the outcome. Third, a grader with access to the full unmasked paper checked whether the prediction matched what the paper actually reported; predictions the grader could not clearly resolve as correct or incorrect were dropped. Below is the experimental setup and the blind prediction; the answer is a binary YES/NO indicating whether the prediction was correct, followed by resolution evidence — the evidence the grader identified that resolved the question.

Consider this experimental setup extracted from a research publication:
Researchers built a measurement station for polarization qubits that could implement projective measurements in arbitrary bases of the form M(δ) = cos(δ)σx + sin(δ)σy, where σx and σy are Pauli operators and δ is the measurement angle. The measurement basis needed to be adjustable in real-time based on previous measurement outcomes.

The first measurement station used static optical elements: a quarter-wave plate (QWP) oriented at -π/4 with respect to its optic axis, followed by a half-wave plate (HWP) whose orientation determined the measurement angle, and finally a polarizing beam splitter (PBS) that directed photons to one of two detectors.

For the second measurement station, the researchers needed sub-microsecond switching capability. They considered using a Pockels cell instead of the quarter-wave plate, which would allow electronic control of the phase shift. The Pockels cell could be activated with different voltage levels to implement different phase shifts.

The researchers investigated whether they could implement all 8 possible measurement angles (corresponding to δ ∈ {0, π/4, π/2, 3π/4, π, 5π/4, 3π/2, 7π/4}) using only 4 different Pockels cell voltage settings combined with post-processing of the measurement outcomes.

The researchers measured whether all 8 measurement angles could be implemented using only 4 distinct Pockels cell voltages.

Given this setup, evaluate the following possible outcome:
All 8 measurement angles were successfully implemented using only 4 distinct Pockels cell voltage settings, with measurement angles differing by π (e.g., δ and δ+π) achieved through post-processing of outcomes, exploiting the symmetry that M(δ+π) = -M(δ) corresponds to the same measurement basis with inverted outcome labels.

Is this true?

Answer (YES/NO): YES